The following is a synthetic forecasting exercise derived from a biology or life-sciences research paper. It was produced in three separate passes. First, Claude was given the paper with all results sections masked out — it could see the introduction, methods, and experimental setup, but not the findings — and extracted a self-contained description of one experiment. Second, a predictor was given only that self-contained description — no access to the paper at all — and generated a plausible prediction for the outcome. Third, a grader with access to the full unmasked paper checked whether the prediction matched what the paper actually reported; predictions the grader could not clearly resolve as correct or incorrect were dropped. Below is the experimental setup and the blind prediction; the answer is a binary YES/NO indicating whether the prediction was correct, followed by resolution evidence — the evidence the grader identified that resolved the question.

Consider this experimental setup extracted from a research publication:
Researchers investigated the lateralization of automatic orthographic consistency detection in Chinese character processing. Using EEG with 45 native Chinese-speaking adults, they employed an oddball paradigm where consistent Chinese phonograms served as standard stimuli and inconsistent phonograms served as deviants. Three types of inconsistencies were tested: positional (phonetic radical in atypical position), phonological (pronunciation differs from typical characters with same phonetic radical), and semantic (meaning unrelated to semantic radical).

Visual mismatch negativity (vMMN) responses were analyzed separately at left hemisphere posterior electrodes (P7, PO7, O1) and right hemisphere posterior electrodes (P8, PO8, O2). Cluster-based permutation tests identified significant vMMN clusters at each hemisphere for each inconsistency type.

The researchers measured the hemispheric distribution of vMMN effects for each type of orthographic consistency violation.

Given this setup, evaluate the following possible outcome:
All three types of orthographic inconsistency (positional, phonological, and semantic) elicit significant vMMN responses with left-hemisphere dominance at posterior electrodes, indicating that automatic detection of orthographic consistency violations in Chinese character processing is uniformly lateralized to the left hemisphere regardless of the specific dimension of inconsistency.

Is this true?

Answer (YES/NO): NO